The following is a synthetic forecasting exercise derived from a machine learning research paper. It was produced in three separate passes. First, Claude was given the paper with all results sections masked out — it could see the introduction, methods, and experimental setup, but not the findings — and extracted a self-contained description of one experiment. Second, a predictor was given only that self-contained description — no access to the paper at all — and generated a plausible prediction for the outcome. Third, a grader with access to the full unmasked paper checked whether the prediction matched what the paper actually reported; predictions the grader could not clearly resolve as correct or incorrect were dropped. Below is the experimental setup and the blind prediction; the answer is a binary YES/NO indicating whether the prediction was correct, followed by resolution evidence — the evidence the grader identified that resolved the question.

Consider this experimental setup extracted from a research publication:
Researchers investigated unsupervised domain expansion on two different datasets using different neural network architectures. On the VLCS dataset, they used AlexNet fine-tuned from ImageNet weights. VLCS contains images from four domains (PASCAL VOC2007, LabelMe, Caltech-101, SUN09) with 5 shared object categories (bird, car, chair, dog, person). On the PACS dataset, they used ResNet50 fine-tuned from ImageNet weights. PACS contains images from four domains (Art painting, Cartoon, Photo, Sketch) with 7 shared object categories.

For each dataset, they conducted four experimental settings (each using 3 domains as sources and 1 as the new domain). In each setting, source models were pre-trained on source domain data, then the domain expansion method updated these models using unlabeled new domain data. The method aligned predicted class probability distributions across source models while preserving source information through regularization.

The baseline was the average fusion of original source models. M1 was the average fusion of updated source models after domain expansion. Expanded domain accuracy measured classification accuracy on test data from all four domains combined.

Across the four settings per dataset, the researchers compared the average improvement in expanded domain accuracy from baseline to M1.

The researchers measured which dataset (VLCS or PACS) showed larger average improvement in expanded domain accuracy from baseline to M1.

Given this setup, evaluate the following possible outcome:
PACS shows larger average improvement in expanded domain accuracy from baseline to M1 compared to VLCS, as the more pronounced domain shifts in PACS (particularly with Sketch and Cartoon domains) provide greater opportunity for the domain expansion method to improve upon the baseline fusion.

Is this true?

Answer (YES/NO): YES